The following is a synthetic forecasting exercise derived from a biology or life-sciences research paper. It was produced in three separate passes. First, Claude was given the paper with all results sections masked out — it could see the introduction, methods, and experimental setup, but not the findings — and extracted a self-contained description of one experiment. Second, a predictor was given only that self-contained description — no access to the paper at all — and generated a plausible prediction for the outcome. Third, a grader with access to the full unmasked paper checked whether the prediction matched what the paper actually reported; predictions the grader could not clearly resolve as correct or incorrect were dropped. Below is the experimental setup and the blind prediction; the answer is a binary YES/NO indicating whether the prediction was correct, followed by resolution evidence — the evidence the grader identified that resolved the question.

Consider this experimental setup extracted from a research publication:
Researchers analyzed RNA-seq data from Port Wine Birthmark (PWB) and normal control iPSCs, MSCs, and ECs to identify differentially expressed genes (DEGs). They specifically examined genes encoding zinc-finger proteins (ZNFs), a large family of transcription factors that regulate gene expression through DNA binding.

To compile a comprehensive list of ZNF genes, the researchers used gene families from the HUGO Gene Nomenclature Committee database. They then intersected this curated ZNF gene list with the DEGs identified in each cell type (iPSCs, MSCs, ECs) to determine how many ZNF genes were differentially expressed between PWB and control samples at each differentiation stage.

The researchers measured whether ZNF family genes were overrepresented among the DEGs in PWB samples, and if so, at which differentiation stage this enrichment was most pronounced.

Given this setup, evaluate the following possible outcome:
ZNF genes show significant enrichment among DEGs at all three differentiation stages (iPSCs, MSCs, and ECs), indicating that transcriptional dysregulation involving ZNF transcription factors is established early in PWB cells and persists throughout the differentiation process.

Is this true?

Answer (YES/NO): NO